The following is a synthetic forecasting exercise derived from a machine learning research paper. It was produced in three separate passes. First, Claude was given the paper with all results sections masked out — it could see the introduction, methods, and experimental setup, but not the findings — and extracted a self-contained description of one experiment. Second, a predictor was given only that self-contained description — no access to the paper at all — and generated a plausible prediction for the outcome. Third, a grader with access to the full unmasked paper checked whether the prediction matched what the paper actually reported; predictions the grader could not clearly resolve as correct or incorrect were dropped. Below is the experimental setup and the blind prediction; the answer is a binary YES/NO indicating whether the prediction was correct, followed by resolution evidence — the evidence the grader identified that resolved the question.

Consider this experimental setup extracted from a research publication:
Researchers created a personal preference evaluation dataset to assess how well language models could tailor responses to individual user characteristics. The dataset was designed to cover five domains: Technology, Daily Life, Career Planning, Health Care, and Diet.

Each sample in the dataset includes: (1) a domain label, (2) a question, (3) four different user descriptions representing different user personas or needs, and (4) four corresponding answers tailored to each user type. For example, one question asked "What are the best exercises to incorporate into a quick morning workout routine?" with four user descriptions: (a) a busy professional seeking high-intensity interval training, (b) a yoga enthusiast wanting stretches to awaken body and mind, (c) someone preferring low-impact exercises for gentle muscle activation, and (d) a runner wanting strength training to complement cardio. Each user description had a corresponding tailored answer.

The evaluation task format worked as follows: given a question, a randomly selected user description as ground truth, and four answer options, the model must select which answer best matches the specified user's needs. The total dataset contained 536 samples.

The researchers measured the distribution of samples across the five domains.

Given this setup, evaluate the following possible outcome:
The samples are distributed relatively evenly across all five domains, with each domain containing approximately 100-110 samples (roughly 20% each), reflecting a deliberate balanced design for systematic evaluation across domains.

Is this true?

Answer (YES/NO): NO